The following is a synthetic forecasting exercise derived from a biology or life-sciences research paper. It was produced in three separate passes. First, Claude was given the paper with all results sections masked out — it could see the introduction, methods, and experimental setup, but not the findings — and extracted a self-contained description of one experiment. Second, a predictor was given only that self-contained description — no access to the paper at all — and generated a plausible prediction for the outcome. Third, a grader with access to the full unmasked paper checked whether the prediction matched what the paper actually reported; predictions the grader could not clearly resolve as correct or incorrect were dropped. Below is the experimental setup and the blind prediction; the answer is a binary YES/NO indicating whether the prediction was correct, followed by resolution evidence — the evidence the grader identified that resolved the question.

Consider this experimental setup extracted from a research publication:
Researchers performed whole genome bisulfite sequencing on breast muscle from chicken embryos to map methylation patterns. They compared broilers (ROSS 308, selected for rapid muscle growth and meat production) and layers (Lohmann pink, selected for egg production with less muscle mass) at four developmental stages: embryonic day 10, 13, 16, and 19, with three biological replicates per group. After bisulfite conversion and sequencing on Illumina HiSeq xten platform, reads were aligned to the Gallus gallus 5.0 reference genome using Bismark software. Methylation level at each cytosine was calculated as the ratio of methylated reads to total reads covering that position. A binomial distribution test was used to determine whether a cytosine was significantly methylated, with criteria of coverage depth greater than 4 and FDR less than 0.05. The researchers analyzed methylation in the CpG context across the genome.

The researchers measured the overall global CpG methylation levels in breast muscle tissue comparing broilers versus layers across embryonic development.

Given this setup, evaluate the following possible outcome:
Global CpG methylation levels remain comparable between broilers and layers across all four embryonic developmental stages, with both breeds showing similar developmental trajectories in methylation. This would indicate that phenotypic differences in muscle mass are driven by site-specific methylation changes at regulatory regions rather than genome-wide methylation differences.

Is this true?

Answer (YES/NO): NO